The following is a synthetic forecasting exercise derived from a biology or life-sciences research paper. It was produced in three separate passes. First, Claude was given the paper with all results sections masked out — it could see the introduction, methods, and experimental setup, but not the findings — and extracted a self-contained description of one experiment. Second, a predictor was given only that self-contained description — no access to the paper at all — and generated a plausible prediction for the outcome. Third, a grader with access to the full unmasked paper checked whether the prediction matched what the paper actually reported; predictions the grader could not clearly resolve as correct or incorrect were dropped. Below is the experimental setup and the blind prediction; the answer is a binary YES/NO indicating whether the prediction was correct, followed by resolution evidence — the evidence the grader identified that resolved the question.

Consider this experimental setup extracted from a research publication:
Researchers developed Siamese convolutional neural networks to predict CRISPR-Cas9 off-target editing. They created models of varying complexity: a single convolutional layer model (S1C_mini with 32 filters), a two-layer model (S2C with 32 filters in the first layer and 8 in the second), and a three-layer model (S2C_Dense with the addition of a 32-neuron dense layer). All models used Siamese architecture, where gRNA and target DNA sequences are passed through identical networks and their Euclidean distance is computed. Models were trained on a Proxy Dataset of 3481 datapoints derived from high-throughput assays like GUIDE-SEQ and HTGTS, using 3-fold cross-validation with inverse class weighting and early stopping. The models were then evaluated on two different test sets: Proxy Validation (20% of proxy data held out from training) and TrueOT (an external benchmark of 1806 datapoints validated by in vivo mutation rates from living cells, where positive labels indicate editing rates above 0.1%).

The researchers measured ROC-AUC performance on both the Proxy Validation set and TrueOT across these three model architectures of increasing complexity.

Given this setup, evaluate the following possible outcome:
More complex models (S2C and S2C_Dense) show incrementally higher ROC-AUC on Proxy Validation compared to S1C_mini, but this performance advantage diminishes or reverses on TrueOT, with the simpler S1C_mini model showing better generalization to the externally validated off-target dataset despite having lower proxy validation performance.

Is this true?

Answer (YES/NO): YES